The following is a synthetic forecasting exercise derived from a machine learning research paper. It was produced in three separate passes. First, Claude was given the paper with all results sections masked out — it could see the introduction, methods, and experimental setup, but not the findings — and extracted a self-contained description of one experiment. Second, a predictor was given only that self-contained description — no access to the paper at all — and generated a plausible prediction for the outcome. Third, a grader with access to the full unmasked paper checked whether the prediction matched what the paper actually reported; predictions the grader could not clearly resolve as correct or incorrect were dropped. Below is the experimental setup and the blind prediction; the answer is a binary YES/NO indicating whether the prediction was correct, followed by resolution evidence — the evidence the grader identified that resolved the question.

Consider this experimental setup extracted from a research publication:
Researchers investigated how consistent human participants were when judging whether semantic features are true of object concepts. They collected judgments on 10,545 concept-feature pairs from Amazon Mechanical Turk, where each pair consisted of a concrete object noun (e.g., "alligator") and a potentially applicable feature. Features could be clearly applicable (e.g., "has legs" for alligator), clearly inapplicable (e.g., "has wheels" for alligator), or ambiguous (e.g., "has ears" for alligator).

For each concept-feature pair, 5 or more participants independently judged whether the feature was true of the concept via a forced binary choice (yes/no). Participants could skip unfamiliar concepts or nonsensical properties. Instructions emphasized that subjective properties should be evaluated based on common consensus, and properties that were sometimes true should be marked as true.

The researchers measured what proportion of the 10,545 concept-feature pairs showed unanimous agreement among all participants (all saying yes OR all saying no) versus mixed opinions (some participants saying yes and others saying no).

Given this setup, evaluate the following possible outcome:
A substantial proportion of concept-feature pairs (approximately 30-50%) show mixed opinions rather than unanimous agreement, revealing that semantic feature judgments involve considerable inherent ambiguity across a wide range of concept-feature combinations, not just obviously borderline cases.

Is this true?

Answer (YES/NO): YES